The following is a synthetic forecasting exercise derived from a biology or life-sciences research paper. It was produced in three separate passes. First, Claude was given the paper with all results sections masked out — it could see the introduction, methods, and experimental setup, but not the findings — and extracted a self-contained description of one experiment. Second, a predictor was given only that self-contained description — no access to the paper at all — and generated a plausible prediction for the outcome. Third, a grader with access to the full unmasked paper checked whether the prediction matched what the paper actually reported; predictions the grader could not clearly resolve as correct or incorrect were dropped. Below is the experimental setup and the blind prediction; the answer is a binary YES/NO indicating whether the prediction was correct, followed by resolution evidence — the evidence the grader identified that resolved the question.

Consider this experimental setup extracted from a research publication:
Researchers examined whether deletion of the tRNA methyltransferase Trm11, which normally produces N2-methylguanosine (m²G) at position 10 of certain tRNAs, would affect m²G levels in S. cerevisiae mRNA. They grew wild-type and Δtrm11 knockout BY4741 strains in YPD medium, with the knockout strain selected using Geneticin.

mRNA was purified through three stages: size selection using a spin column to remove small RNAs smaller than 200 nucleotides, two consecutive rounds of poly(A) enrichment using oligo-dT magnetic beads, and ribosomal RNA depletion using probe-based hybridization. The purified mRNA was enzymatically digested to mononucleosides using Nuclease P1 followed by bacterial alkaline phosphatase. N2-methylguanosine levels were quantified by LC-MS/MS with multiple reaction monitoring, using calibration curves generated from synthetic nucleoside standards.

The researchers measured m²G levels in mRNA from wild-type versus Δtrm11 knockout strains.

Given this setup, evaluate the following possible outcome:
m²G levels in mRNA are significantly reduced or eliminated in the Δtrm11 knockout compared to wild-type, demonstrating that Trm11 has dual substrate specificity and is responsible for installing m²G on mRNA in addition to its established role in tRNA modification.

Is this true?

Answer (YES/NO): YES